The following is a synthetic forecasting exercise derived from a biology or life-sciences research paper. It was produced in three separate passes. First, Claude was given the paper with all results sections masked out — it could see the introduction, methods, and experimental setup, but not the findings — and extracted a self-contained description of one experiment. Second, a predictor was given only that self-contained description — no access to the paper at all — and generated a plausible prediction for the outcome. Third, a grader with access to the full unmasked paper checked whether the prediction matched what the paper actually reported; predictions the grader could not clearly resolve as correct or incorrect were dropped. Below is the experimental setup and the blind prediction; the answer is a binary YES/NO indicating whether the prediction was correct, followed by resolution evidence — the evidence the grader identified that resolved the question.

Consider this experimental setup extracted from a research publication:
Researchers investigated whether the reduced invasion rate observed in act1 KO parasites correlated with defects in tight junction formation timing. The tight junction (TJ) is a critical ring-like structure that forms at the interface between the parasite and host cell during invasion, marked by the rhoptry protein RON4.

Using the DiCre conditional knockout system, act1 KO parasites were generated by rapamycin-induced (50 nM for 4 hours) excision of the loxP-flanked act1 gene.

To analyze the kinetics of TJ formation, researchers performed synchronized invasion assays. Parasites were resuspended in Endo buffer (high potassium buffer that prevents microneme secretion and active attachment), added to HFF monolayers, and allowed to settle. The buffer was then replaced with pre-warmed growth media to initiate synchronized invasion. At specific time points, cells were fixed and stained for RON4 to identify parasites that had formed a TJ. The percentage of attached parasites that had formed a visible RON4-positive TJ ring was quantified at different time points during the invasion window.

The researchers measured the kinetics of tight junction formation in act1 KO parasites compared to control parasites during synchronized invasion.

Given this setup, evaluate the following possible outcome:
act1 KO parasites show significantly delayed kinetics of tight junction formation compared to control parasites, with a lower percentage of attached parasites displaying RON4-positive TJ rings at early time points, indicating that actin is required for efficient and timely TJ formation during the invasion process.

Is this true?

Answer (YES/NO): NO